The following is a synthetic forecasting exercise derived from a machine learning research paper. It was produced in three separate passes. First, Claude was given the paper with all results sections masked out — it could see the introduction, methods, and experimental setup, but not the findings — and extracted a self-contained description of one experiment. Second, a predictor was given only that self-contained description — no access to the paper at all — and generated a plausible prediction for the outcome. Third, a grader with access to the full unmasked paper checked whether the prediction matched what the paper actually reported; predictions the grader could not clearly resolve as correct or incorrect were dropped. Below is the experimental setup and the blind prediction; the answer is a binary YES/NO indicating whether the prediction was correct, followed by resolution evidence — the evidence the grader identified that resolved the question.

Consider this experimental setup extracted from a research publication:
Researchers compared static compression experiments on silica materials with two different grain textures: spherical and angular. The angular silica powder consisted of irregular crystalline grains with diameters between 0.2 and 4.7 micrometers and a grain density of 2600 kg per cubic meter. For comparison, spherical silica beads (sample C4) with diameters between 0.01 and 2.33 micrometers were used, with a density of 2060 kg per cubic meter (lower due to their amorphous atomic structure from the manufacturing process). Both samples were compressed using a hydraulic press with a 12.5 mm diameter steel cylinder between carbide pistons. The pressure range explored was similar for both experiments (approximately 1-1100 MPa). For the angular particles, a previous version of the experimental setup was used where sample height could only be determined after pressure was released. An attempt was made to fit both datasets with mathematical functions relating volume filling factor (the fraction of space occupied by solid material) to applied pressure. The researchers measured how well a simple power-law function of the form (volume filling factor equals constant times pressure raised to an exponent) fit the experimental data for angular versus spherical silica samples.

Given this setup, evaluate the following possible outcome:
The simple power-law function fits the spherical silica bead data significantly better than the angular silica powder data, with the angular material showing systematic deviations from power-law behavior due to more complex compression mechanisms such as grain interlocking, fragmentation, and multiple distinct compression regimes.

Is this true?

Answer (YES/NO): NO